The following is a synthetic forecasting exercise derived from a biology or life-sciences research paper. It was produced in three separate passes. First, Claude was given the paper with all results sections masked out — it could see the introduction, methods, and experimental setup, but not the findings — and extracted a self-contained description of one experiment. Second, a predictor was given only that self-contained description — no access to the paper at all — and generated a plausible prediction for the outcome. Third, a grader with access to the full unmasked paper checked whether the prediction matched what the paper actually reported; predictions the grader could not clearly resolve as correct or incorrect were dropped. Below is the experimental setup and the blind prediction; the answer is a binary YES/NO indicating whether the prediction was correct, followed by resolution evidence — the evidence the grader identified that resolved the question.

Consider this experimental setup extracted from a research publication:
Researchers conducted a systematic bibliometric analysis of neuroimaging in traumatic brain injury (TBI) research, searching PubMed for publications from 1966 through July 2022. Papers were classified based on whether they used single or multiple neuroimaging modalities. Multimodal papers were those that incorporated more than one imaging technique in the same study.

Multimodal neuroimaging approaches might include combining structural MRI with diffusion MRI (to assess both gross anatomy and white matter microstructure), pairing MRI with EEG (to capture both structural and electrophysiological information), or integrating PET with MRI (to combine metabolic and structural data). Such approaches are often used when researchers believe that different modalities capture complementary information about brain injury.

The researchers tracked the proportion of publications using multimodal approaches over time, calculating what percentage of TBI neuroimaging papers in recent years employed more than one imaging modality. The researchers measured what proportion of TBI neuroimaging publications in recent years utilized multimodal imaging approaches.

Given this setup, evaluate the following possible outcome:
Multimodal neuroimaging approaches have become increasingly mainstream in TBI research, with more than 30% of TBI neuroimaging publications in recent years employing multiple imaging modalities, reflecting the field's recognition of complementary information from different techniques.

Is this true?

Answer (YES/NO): NO